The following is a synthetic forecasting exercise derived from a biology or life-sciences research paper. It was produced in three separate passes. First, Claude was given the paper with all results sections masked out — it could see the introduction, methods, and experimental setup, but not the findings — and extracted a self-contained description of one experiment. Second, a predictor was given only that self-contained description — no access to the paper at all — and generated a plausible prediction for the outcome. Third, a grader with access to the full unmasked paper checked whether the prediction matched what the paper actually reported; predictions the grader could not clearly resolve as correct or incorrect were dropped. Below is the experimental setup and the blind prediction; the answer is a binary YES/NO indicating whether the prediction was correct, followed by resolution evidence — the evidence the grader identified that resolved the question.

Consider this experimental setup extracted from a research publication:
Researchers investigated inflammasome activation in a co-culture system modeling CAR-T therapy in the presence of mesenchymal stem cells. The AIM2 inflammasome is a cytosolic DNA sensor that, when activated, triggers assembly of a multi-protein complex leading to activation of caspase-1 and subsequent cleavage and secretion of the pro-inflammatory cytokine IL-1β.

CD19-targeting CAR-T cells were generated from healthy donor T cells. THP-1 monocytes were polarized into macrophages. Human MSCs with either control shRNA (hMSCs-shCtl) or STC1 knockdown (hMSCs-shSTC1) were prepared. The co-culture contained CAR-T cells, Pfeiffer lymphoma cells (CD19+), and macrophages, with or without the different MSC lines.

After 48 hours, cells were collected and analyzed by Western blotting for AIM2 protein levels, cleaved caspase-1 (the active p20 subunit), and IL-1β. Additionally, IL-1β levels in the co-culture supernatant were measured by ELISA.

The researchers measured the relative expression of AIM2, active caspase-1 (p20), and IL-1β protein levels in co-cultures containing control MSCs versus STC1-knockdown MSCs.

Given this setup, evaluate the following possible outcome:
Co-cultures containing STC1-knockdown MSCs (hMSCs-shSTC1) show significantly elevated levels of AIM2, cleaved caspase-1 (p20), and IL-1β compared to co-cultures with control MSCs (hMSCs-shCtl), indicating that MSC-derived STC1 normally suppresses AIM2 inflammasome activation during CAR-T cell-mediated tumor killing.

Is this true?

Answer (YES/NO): YES